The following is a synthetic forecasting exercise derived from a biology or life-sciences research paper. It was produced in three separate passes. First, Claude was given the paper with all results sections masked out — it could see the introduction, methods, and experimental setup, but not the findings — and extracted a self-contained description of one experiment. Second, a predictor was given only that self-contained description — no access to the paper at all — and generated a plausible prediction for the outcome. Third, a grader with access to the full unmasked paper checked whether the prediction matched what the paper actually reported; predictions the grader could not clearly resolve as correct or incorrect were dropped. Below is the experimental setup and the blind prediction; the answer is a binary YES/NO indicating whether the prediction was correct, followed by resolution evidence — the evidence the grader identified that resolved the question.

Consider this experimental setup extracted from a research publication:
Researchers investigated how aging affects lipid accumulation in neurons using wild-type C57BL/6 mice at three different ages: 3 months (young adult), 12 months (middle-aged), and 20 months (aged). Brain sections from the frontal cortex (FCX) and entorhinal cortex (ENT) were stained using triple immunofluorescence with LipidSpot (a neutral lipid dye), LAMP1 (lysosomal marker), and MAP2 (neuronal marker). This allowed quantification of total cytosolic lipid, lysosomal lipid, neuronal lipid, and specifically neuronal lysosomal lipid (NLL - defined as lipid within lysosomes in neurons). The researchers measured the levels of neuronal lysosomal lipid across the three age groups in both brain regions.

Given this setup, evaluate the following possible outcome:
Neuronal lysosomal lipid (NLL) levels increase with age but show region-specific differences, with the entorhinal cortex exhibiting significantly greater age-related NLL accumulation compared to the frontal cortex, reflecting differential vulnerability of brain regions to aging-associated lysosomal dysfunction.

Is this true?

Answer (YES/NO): NO